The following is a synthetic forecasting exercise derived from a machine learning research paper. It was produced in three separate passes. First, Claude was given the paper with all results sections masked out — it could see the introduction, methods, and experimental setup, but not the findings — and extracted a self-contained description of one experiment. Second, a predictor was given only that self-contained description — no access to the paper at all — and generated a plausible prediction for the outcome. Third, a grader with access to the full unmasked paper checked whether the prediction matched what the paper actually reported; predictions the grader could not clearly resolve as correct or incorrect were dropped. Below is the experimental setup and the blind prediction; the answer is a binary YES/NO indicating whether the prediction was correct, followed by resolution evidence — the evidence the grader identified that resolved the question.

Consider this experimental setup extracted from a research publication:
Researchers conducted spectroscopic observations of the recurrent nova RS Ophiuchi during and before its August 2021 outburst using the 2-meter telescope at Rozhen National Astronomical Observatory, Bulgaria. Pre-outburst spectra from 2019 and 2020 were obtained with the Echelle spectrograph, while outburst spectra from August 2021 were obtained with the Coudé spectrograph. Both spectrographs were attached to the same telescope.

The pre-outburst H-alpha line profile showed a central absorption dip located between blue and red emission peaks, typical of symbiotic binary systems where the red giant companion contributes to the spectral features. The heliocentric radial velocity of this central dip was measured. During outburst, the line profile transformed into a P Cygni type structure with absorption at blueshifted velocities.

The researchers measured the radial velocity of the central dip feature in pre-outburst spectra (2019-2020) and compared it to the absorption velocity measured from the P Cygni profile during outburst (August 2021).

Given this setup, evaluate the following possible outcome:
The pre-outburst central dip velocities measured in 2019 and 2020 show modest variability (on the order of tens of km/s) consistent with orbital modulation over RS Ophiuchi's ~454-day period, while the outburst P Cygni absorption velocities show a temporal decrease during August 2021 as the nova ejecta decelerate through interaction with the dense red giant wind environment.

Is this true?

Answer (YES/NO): NO